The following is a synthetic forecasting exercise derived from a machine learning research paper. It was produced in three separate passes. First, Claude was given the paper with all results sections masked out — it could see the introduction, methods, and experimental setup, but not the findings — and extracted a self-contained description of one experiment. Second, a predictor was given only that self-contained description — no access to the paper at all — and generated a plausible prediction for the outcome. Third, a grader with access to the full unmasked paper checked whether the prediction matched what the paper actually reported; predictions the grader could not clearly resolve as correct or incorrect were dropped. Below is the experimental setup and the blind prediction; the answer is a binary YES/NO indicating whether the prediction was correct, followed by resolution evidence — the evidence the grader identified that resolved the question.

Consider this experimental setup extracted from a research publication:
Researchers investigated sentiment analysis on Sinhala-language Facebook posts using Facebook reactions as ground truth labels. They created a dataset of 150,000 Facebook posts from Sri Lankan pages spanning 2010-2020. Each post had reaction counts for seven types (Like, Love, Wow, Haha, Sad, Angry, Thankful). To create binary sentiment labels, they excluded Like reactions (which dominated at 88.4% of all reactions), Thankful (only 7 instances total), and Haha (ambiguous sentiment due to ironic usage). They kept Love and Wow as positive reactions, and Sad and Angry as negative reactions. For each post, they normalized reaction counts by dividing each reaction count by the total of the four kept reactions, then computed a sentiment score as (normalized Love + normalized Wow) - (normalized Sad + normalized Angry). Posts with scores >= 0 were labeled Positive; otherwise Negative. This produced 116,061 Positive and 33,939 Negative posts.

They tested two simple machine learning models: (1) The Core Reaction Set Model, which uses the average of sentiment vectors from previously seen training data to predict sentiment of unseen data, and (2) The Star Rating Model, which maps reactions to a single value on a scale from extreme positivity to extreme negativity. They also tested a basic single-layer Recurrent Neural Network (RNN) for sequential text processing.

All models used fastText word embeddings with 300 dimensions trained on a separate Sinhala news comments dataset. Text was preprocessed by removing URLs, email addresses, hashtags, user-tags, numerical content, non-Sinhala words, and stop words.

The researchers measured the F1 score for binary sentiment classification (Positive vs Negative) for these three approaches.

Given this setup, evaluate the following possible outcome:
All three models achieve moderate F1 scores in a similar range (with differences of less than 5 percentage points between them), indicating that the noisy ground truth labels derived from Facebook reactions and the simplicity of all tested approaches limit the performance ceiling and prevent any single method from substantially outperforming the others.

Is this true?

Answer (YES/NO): NO